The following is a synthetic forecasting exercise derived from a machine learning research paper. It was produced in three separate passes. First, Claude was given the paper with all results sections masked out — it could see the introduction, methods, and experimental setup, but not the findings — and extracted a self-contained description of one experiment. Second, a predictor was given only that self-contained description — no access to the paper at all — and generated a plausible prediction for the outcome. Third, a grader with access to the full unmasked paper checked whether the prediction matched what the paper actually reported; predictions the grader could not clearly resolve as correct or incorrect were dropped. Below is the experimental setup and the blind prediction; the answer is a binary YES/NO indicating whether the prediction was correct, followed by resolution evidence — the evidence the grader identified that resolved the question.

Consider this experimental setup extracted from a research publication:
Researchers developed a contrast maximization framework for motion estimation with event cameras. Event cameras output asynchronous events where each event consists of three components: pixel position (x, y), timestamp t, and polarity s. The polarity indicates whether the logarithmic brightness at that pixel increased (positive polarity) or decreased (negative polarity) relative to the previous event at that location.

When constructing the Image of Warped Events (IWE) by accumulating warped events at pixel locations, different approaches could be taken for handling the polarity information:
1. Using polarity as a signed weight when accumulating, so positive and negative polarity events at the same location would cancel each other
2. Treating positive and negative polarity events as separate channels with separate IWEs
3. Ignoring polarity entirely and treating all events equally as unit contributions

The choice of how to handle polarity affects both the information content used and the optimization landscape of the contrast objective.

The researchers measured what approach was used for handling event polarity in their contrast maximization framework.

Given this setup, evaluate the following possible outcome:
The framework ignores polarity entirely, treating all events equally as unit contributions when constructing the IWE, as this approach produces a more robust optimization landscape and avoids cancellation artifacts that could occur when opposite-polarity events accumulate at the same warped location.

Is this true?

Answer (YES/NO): YES